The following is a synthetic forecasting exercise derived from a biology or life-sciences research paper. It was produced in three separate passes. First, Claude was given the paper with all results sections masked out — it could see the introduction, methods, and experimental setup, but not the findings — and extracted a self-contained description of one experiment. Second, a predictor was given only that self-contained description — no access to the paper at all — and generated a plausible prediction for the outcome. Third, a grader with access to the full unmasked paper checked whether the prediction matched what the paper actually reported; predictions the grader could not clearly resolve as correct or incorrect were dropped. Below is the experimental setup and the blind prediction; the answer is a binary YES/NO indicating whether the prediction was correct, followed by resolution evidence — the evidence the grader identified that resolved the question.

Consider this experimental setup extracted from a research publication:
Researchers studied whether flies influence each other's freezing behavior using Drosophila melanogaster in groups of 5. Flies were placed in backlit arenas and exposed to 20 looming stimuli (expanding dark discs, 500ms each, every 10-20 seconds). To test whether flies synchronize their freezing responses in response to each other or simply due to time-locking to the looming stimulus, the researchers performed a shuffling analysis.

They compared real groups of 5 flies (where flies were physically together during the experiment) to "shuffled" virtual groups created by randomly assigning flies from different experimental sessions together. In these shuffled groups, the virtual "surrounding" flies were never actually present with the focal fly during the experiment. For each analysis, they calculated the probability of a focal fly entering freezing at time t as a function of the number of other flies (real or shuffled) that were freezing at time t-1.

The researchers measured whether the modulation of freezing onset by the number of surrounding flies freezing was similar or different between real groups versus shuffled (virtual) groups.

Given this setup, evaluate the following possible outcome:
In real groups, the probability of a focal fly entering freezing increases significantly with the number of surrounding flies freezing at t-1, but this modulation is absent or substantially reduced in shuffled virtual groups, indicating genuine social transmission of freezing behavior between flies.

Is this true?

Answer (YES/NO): YES